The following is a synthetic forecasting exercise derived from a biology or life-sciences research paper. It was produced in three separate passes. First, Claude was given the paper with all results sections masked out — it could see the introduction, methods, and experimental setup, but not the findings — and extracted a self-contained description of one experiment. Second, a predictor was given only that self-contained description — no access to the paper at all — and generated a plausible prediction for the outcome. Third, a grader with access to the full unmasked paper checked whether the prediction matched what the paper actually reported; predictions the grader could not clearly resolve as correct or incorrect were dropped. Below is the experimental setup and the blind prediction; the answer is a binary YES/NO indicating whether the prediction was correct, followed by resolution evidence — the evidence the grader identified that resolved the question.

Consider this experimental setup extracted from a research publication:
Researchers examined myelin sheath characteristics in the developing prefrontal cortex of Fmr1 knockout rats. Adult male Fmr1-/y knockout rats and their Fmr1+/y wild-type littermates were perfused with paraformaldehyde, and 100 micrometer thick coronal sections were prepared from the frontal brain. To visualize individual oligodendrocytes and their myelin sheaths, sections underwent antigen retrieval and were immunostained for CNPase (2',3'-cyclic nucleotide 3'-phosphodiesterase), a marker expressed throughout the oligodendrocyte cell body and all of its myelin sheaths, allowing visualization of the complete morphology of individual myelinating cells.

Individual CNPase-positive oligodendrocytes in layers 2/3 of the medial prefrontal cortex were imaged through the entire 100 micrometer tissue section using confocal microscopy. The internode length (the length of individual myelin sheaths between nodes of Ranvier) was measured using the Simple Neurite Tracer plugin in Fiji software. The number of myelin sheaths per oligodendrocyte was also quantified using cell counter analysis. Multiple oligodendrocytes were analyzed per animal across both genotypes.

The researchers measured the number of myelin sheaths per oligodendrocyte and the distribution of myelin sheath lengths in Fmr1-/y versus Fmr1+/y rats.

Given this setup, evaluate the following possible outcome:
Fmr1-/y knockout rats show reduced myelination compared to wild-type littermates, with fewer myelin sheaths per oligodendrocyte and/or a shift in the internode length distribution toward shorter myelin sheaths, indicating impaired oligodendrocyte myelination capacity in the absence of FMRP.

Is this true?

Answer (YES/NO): NO